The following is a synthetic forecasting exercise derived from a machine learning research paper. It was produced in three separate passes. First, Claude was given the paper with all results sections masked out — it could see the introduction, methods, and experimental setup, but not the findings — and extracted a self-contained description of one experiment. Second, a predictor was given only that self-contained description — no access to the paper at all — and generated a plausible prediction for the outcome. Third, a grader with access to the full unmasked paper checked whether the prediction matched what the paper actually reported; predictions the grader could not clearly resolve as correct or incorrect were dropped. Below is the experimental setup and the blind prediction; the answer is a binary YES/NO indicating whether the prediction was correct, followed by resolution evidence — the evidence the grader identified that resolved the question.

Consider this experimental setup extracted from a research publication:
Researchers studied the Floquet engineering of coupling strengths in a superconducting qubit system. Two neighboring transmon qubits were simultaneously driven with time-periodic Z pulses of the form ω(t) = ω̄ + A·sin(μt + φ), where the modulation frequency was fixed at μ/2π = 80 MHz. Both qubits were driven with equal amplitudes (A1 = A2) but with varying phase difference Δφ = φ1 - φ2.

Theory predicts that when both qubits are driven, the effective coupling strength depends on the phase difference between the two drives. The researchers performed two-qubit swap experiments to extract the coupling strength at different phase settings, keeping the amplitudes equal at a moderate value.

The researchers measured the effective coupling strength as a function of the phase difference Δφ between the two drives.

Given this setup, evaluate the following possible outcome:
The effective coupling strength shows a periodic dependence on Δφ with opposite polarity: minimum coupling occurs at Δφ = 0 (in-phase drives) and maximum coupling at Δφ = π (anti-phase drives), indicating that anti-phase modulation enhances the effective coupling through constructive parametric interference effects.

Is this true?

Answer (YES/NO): NO